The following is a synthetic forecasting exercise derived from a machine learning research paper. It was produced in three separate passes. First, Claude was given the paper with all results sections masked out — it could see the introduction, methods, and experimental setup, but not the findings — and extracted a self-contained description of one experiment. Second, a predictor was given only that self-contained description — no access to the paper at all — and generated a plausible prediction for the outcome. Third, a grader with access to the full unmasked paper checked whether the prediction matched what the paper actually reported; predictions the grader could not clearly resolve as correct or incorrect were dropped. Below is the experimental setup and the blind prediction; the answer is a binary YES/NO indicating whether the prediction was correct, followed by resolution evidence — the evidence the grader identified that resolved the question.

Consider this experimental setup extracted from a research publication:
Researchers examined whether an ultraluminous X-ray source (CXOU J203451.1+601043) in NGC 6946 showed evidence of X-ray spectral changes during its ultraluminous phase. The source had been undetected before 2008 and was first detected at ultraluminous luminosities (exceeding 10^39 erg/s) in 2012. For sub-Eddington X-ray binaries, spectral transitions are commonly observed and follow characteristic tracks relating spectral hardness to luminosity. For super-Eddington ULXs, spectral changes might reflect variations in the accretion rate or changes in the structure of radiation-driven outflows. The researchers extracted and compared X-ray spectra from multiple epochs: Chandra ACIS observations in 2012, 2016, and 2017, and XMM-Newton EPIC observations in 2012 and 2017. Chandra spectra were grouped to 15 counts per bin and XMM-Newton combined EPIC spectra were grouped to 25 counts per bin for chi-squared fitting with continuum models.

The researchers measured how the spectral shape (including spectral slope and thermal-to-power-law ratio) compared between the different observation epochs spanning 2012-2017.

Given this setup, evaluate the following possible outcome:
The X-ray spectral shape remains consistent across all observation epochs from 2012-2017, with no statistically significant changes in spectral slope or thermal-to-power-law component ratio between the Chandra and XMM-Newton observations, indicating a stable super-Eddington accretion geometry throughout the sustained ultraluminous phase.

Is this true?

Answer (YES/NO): NO